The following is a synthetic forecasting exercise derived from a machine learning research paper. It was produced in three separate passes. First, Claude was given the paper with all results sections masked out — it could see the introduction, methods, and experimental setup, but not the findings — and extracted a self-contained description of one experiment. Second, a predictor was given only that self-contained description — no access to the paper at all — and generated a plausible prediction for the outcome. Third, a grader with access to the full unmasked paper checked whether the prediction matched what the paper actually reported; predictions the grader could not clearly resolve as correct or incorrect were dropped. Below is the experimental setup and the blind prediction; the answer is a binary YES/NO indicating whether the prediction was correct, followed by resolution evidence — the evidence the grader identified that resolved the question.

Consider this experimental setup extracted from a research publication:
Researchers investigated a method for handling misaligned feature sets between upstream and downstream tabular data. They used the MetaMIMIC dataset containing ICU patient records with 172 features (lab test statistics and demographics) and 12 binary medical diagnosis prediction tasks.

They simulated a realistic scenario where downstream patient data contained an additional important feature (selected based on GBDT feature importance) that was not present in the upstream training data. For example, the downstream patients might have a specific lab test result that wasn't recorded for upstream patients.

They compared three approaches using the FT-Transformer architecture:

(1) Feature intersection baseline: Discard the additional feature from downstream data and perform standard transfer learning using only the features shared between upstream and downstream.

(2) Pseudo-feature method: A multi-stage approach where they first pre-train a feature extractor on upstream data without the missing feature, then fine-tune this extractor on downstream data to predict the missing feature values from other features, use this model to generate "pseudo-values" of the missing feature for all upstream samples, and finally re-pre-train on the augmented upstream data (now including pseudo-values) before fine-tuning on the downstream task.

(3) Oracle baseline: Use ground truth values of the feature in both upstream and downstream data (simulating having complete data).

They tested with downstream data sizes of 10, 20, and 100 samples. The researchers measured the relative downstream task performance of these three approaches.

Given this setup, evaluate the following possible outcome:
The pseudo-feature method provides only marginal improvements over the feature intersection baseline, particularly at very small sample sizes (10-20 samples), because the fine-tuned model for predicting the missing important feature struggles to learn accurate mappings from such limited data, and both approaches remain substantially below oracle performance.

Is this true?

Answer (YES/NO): NO